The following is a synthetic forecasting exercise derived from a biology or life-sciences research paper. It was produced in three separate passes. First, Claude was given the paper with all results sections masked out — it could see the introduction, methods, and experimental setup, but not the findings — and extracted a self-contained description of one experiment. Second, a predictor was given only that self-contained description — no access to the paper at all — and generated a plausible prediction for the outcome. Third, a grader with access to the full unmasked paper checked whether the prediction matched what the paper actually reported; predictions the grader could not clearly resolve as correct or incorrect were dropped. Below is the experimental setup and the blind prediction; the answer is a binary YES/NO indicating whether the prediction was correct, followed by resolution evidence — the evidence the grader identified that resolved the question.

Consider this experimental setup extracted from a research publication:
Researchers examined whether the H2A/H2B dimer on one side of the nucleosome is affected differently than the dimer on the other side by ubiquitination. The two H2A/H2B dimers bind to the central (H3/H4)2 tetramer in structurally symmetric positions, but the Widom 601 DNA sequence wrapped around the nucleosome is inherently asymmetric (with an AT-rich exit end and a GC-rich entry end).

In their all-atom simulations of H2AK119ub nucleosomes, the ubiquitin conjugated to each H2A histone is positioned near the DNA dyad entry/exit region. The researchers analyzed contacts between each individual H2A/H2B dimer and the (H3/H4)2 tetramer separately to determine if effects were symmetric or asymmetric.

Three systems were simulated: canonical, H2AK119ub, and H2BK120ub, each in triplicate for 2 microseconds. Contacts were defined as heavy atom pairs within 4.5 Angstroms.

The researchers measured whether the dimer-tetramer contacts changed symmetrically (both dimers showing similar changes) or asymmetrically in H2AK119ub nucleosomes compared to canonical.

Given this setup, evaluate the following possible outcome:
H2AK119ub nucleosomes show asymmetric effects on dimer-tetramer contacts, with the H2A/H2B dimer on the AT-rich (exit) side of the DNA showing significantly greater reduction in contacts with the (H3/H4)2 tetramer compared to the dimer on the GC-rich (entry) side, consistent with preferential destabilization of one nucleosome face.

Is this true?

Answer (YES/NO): NO